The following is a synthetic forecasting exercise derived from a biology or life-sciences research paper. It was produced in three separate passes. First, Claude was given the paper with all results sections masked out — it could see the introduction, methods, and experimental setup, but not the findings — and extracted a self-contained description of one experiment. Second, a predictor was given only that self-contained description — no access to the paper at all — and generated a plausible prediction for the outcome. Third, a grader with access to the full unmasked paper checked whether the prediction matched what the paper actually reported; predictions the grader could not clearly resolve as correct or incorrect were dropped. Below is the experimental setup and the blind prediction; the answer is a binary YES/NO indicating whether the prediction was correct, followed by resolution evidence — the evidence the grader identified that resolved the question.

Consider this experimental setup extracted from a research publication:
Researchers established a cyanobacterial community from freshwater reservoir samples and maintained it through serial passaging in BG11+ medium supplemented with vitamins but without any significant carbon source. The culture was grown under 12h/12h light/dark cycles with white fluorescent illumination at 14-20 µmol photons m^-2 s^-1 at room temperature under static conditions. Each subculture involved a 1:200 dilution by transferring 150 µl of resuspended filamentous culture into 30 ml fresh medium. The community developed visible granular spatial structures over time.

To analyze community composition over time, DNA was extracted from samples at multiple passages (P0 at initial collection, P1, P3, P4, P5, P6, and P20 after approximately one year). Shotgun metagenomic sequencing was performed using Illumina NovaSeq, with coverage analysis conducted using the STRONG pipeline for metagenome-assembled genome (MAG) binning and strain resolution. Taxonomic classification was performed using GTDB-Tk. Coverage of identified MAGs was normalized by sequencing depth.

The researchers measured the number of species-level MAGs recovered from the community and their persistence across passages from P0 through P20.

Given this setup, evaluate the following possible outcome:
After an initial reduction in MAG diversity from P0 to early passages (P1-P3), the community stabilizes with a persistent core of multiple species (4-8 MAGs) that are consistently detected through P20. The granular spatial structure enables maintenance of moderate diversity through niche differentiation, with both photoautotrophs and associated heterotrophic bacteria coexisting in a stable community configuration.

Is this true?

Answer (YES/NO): NO